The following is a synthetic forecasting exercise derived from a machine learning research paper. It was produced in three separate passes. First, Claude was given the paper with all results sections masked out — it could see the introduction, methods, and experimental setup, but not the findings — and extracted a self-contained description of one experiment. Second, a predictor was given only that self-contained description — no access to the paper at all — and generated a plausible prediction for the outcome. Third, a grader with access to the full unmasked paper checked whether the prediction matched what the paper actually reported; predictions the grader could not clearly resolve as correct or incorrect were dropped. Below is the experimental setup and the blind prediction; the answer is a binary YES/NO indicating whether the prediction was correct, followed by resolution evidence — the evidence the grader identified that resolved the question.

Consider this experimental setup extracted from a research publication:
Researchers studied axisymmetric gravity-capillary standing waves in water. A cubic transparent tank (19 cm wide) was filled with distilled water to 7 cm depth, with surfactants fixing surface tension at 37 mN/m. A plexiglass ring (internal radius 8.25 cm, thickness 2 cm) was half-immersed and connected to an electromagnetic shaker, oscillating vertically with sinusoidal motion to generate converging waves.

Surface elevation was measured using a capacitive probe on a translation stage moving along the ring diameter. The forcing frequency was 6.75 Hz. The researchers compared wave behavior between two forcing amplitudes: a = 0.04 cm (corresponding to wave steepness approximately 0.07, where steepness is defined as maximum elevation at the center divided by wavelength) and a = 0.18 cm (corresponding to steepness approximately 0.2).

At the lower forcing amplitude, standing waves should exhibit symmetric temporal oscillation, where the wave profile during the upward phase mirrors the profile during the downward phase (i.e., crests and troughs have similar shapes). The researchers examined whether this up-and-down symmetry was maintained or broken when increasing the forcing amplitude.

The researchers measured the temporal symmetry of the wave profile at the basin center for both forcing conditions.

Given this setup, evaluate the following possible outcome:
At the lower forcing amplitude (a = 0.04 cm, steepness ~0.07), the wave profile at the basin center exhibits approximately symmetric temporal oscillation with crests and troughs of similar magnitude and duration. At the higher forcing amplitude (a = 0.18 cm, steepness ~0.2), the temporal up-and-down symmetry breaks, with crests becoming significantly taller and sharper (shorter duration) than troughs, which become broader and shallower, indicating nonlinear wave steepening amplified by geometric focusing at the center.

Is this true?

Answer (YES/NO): YES